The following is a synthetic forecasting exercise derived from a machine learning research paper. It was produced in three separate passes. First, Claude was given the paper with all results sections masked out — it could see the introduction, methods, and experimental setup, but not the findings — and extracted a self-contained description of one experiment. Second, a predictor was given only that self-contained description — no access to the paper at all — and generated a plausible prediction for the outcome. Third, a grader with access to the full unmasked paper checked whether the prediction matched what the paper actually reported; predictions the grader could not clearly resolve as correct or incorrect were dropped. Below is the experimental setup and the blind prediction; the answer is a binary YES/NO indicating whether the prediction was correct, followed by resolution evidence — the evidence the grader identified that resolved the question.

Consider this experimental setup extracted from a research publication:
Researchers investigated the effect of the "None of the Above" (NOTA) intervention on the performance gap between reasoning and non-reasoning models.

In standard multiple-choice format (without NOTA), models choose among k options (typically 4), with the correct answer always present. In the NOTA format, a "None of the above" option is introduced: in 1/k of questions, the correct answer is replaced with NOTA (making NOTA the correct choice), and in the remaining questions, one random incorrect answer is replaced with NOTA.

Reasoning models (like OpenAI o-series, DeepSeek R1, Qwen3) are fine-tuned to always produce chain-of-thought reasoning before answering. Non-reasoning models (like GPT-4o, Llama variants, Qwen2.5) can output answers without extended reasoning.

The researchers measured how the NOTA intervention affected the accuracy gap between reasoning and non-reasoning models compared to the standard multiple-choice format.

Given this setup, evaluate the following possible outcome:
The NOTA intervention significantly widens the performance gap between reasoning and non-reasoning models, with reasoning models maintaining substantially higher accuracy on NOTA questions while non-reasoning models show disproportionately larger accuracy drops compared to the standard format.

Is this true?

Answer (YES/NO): NO